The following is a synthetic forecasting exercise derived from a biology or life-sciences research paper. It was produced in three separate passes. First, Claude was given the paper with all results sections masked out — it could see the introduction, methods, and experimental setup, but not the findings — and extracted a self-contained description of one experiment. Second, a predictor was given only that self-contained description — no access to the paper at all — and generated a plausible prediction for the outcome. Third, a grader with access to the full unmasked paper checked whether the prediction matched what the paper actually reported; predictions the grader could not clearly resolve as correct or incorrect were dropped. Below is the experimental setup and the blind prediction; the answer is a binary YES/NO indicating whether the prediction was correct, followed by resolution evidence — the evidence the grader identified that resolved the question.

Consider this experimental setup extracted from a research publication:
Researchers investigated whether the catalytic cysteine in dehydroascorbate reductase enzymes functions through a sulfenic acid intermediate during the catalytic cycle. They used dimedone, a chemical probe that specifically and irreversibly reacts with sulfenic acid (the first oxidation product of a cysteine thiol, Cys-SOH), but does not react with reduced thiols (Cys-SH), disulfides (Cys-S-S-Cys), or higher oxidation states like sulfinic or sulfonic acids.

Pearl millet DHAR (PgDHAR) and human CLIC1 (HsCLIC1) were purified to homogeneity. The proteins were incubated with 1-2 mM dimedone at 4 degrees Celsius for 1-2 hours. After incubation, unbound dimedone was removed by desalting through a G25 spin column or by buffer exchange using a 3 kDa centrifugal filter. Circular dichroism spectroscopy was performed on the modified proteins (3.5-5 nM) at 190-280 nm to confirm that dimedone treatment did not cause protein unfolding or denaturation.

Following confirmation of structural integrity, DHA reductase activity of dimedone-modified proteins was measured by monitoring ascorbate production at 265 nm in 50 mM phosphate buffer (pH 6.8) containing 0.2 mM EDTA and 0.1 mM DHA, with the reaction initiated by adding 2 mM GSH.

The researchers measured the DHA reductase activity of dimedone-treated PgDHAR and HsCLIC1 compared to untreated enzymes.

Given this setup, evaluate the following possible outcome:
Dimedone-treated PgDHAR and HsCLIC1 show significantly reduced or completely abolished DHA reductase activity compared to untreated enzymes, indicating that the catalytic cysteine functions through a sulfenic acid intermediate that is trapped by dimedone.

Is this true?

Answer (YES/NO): YES